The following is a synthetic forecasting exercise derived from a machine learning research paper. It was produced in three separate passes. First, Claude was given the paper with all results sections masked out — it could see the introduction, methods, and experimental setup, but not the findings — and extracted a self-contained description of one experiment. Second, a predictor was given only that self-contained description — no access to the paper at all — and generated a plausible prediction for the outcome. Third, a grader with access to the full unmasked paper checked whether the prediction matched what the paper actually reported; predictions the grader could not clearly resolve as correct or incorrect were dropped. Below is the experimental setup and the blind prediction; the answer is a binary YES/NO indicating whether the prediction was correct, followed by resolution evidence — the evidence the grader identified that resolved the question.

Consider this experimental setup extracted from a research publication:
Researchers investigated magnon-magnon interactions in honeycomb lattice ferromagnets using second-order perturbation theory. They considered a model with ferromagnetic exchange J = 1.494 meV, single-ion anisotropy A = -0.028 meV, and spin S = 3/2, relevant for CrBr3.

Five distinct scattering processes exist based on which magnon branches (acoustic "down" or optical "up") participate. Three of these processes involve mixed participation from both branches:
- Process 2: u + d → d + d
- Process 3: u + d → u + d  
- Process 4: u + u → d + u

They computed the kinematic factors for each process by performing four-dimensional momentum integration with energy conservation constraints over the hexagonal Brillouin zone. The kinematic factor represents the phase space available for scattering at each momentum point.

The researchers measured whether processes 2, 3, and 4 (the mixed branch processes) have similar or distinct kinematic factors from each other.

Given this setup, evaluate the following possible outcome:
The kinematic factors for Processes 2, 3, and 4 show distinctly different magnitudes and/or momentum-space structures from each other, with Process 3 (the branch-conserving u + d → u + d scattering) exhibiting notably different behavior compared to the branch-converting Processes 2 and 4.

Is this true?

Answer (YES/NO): NO